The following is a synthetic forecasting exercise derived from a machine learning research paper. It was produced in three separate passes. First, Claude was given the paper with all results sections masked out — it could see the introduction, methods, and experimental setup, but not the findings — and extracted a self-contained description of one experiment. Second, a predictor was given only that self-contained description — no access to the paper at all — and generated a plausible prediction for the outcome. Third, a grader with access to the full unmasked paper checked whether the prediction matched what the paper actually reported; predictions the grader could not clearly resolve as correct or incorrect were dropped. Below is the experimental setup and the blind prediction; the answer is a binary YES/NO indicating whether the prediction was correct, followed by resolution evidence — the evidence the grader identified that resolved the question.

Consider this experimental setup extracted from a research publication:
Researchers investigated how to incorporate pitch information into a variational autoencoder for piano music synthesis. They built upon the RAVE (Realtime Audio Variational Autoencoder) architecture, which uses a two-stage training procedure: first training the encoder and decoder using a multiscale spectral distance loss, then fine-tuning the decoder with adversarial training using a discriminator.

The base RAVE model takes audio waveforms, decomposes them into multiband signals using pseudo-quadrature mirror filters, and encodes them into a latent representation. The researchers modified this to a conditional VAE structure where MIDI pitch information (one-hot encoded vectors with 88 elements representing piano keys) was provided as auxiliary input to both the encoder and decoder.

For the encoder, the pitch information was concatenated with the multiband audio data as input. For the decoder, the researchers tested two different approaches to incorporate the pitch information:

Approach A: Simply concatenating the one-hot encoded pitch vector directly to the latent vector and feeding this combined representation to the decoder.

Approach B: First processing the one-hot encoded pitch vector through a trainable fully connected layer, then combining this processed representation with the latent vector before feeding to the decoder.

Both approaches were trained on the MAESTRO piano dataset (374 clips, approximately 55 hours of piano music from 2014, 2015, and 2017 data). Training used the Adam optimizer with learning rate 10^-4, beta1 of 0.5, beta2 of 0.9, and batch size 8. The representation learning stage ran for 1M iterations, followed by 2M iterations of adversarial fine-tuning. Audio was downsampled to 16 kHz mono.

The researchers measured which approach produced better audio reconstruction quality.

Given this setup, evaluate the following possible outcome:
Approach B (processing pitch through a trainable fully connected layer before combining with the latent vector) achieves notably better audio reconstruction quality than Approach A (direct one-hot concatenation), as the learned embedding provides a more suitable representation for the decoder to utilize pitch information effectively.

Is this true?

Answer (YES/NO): YES